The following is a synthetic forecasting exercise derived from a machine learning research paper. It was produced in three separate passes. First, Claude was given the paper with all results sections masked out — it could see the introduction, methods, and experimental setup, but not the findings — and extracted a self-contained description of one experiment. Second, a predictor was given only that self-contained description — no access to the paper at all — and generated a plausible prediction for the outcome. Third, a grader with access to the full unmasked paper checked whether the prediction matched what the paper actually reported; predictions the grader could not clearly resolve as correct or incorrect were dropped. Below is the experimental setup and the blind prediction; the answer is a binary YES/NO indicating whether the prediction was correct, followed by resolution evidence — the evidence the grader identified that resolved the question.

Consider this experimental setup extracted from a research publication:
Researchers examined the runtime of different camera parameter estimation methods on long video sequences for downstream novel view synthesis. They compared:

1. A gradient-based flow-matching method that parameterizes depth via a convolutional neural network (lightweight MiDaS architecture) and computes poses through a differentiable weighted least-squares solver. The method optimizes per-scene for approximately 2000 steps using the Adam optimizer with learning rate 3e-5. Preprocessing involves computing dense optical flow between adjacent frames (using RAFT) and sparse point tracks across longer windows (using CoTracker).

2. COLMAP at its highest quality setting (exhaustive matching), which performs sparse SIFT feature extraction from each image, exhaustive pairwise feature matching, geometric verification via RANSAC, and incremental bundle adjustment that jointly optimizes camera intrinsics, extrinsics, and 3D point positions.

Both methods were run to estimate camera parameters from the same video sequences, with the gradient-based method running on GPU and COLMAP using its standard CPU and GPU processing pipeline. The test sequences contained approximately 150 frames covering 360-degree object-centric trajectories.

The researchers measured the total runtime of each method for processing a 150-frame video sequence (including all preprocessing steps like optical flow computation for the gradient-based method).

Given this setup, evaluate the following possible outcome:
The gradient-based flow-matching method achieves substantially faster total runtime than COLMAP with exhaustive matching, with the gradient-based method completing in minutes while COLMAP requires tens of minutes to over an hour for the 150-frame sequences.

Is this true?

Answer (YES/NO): NO